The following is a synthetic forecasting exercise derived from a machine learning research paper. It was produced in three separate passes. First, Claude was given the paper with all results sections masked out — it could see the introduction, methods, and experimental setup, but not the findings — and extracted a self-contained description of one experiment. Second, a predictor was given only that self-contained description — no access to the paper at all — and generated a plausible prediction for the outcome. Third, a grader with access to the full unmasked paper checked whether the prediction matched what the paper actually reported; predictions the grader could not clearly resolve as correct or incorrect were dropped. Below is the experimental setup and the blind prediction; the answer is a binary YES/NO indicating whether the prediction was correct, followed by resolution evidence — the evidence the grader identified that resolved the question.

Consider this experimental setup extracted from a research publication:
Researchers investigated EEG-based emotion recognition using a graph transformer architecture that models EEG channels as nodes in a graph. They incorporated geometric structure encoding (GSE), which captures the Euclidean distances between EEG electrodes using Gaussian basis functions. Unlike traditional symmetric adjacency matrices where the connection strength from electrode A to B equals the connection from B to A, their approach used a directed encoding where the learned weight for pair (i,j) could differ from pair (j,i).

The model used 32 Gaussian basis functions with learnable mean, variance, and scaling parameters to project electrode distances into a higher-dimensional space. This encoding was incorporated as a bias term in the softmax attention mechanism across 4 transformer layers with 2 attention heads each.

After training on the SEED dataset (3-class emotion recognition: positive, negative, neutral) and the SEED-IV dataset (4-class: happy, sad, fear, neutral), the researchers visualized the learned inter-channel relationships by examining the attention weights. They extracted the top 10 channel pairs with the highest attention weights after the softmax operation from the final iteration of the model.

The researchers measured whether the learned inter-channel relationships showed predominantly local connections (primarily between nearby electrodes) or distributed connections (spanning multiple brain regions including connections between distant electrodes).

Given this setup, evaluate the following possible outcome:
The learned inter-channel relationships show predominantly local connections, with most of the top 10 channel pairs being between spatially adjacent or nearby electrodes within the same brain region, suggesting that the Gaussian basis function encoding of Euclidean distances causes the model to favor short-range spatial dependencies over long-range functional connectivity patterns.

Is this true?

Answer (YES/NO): NO